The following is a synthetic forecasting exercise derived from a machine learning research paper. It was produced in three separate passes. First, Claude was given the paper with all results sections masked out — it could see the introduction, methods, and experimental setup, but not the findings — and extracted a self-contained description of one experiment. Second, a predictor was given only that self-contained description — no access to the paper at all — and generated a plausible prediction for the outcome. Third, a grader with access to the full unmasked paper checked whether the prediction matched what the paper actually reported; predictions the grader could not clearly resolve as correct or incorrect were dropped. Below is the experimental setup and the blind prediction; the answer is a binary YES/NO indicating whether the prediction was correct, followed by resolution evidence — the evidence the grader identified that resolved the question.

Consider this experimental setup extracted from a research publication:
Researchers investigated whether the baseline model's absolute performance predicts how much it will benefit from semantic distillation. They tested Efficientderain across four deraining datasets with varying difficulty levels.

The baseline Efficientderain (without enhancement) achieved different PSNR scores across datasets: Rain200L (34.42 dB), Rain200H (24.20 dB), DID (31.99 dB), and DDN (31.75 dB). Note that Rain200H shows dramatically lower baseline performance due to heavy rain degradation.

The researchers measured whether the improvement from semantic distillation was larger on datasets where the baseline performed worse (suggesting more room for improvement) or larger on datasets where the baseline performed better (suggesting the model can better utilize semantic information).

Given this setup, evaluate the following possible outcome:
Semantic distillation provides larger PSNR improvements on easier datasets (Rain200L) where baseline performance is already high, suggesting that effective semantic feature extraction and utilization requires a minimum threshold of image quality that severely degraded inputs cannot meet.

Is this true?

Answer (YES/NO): YES